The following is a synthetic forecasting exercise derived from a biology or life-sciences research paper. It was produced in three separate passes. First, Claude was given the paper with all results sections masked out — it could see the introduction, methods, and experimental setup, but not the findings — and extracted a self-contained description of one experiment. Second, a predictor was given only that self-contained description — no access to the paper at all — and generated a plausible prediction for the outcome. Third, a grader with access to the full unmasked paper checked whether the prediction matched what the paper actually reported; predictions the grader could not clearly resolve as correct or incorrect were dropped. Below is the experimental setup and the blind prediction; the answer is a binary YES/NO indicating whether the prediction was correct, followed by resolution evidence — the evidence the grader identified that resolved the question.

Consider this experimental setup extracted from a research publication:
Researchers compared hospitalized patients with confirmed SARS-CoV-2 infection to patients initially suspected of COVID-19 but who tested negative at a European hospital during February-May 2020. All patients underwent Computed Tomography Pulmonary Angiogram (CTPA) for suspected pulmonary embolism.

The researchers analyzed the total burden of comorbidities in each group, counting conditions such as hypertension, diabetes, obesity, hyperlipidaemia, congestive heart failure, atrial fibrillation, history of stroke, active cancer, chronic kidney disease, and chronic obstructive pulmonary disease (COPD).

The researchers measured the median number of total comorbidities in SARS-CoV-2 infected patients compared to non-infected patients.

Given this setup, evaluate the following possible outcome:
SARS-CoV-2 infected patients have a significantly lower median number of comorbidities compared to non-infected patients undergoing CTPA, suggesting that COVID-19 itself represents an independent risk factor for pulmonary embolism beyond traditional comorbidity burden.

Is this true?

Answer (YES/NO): NO